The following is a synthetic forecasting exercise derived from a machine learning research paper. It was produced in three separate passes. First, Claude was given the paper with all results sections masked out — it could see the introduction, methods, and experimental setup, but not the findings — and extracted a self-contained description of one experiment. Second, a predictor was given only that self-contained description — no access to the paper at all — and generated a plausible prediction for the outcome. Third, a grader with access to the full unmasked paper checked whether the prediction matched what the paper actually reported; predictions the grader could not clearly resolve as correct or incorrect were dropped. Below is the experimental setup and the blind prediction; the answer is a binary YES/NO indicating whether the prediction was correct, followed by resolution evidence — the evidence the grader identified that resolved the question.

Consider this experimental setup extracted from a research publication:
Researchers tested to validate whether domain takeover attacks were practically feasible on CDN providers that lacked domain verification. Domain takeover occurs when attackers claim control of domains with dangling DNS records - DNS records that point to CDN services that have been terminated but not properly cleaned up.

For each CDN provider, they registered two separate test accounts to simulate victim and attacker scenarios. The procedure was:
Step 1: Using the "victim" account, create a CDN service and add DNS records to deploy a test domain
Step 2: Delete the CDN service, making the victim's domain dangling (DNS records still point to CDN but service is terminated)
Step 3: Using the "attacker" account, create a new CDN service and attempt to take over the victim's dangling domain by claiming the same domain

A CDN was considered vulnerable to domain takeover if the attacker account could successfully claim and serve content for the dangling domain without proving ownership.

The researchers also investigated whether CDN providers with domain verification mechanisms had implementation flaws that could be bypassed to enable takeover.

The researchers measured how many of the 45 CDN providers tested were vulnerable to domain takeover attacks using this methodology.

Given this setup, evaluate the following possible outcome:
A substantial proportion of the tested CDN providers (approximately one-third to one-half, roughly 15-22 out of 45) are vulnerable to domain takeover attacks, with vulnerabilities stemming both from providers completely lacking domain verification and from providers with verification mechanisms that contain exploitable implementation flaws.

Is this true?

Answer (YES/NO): YES